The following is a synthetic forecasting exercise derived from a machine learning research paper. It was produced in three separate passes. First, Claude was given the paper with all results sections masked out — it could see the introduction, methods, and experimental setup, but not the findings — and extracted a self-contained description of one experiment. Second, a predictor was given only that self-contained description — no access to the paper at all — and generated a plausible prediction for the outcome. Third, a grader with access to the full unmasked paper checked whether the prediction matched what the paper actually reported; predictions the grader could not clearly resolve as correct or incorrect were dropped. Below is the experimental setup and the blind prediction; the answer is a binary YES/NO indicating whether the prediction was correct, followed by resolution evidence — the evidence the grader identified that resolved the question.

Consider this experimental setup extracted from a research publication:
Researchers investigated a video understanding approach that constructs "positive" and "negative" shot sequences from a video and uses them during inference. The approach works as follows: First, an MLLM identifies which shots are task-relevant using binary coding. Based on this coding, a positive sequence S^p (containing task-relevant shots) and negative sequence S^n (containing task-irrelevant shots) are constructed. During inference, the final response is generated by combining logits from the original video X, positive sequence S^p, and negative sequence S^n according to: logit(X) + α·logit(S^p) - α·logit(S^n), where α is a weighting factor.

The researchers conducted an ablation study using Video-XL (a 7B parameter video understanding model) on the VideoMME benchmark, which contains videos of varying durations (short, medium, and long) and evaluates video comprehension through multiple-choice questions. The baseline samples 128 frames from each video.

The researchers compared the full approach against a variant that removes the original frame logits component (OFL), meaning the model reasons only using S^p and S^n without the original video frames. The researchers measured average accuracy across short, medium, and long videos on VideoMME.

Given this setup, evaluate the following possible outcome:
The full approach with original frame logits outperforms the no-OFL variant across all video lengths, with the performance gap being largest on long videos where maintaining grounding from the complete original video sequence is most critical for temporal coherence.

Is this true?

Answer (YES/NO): NO